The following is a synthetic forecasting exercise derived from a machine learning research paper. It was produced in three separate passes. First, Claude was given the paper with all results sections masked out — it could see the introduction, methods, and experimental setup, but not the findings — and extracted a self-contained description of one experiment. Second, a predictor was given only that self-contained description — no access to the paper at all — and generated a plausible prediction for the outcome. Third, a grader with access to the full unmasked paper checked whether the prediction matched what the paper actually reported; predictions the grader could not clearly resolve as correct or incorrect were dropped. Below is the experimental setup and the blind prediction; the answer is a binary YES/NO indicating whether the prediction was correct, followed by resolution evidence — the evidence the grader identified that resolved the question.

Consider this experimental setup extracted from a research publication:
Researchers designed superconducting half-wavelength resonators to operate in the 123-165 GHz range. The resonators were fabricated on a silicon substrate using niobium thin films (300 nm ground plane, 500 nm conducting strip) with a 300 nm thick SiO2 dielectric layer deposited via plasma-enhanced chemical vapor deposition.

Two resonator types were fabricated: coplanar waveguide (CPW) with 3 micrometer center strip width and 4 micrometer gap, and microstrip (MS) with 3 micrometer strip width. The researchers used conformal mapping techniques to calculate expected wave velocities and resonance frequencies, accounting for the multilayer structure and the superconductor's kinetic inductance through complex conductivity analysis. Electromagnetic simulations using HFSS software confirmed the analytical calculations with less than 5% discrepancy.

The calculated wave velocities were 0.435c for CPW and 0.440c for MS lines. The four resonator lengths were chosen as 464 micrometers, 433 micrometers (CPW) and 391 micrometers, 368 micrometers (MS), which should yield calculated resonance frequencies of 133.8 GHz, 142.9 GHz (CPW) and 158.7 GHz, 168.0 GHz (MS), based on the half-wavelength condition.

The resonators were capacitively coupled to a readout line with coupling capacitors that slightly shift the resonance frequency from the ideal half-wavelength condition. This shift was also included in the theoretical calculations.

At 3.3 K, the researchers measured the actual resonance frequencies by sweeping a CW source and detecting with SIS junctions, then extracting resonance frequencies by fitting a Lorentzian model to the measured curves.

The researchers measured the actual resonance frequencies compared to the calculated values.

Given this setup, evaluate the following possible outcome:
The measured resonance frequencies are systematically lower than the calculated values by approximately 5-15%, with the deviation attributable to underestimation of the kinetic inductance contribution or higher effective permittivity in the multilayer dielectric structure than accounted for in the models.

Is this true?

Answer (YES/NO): NO